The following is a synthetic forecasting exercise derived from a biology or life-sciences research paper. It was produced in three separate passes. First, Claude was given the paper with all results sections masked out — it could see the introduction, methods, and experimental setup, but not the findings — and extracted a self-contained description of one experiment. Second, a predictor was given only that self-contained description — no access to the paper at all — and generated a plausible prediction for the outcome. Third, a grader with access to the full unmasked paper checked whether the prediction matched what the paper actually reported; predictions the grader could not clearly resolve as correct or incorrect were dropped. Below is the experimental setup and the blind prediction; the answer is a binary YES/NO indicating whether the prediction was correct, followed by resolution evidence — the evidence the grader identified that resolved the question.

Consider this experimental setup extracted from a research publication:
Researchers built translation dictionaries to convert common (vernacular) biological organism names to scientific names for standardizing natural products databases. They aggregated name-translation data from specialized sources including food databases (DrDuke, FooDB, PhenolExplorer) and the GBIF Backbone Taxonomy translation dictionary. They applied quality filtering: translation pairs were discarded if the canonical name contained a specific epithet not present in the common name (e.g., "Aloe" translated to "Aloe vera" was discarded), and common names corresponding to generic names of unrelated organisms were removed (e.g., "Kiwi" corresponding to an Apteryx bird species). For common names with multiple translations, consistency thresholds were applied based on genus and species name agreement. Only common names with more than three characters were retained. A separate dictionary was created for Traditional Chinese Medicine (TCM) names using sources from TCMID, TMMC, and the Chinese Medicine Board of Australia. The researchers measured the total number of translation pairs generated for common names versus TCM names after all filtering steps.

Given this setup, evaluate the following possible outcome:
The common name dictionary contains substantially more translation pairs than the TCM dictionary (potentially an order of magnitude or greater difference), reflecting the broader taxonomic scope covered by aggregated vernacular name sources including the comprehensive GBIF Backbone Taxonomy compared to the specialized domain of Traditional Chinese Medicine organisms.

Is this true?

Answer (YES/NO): YES